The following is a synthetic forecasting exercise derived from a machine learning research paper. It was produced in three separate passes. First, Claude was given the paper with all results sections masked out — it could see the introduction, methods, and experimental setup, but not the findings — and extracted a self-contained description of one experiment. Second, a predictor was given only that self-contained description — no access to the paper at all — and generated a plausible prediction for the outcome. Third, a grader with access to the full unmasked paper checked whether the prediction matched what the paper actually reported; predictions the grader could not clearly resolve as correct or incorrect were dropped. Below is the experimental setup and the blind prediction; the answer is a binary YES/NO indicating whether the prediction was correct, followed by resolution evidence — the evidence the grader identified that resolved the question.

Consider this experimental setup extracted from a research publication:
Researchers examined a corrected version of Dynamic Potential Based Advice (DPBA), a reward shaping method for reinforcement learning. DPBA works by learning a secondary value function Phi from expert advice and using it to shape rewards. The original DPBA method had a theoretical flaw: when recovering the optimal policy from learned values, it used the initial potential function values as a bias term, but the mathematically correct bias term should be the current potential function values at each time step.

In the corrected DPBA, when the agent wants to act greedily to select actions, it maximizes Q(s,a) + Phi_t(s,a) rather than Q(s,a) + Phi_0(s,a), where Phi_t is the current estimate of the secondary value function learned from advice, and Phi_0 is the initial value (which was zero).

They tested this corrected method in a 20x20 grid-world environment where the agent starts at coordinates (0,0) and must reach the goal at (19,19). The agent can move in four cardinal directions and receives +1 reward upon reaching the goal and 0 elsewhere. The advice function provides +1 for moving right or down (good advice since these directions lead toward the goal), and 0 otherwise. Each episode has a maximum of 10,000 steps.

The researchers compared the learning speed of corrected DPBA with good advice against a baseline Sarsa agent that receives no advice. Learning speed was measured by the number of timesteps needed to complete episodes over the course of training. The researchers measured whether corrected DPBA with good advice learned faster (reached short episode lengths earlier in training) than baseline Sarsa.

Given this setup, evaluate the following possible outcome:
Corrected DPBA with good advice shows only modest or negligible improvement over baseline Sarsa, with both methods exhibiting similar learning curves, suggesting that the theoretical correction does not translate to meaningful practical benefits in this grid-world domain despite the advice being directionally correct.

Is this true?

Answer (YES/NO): NO